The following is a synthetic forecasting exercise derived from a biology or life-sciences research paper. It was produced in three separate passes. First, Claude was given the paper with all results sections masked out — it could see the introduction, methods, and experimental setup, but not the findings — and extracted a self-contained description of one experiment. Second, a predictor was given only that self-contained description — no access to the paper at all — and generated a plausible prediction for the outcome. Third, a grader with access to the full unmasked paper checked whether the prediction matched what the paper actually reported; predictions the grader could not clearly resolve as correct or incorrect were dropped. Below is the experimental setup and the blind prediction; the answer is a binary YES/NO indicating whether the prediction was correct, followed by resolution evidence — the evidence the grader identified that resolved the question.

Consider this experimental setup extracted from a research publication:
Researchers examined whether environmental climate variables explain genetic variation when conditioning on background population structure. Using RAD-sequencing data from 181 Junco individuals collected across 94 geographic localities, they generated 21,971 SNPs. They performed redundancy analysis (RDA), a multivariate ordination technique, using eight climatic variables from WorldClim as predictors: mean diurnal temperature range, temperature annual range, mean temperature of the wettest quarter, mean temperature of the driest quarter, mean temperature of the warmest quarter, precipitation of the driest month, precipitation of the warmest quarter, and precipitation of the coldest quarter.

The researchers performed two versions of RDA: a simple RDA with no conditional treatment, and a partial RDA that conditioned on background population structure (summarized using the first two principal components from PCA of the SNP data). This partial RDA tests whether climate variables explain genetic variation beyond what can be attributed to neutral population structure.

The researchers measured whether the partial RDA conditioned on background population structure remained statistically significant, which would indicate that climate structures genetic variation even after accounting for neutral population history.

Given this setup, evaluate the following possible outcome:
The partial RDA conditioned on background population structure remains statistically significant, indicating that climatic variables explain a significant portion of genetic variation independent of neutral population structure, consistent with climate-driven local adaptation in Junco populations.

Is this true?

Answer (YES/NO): YES